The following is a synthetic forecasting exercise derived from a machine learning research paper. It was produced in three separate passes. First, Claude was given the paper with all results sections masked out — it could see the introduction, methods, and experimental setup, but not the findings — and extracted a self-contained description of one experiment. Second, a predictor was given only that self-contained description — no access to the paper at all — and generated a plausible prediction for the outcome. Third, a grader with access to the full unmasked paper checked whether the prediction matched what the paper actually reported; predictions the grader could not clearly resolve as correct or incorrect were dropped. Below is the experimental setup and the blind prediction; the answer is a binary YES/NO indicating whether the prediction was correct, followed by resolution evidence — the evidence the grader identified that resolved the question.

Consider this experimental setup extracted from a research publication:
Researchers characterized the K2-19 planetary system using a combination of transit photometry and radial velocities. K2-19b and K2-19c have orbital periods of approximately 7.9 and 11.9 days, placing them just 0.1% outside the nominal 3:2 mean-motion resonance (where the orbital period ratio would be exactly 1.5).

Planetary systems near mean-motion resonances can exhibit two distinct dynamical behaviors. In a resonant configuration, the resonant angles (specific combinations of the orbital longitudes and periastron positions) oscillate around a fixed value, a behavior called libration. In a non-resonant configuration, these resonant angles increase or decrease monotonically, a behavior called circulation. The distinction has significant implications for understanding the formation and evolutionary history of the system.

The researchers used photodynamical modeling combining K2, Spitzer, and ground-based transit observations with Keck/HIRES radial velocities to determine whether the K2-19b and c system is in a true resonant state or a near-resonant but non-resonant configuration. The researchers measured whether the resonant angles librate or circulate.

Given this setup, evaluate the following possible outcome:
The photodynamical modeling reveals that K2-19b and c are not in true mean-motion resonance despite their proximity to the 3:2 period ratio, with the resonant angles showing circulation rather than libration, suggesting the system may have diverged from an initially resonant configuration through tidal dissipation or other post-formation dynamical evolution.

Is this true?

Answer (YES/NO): NO